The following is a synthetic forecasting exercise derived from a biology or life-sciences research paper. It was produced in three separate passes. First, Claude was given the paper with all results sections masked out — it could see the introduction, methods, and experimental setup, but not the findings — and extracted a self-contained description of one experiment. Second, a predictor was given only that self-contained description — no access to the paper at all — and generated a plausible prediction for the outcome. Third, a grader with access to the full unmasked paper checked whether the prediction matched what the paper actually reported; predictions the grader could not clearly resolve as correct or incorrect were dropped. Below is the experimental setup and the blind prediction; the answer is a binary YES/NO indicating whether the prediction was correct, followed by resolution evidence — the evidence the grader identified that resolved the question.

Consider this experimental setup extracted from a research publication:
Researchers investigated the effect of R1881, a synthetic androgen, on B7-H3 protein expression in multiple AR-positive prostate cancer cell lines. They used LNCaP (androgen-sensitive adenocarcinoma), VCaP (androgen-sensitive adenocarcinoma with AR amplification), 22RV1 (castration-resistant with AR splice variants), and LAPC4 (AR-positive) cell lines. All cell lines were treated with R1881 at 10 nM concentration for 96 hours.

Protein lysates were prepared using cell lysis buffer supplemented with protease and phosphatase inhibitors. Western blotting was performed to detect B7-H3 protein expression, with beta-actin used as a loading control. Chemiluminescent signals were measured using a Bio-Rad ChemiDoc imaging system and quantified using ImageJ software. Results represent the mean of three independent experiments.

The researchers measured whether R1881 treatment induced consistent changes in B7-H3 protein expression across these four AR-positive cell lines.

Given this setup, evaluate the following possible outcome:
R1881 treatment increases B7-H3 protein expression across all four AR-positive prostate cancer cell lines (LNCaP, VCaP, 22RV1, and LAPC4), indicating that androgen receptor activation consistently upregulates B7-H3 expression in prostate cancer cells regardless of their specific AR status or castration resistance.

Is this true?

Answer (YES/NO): NO